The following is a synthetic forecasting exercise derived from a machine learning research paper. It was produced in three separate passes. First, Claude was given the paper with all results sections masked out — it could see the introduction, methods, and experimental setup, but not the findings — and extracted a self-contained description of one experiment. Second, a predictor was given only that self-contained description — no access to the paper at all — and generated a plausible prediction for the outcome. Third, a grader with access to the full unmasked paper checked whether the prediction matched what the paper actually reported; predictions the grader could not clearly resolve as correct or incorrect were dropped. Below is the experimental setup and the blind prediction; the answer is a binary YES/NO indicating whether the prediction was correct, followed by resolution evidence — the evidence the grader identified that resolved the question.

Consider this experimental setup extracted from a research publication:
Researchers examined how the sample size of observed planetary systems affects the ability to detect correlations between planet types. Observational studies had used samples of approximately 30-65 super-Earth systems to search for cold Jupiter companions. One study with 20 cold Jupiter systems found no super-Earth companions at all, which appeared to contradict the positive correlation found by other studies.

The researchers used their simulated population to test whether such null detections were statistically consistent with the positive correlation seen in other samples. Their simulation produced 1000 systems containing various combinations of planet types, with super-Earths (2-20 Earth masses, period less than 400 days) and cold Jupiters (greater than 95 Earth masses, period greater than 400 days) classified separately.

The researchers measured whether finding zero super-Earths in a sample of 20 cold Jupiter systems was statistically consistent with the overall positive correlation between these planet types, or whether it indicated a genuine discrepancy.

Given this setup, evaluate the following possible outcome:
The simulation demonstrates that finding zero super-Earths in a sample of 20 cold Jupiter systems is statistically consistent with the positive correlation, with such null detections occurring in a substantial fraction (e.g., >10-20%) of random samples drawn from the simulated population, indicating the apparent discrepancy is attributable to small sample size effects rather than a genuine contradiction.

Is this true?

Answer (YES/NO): NO